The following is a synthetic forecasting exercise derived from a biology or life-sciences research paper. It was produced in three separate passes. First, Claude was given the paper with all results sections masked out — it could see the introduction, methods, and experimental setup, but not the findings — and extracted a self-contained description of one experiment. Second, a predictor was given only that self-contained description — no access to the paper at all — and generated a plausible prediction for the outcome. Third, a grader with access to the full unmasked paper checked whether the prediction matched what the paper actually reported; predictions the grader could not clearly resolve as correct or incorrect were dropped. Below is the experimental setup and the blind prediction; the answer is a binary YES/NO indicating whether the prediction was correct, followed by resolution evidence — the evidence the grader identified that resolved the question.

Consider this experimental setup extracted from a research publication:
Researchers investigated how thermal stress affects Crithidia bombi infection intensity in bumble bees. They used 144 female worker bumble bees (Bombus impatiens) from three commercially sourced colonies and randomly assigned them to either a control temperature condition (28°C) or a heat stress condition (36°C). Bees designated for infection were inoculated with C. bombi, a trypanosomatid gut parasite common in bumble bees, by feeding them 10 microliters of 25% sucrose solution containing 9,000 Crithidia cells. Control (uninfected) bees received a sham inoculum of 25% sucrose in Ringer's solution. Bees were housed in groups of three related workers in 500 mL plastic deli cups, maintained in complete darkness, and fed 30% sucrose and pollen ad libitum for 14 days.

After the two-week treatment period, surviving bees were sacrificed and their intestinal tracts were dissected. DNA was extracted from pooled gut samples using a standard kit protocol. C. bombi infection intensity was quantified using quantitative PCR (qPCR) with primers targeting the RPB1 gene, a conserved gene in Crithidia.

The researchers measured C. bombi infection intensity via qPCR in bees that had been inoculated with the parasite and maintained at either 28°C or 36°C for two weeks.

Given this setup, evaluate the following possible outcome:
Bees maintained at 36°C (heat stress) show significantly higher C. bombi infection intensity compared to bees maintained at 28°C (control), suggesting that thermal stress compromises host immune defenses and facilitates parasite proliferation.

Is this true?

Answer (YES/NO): NO